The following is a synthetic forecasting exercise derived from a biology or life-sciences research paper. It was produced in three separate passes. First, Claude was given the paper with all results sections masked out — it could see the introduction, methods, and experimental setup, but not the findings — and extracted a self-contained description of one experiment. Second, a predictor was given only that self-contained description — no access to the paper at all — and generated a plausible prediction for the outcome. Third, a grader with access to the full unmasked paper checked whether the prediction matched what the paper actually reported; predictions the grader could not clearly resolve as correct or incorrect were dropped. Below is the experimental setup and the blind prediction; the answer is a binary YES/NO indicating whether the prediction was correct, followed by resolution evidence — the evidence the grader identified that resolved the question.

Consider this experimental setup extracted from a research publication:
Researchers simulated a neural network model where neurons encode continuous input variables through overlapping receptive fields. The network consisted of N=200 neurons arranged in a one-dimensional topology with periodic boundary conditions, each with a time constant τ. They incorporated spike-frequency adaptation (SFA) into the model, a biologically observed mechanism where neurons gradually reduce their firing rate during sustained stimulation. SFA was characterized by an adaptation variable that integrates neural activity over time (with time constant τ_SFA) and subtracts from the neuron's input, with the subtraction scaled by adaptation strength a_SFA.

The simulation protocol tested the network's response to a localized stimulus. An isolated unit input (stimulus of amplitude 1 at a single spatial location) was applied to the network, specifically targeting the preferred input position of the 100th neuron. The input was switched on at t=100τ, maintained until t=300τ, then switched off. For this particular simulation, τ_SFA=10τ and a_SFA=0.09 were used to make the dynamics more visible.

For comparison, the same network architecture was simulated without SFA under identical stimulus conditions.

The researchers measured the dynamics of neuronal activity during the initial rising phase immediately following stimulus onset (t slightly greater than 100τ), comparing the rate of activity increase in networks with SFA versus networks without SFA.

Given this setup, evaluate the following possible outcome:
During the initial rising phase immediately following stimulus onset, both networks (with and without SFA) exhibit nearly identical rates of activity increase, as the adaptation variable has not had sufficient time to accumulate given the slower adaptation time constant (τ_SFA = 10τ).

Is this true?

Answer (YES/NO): NO